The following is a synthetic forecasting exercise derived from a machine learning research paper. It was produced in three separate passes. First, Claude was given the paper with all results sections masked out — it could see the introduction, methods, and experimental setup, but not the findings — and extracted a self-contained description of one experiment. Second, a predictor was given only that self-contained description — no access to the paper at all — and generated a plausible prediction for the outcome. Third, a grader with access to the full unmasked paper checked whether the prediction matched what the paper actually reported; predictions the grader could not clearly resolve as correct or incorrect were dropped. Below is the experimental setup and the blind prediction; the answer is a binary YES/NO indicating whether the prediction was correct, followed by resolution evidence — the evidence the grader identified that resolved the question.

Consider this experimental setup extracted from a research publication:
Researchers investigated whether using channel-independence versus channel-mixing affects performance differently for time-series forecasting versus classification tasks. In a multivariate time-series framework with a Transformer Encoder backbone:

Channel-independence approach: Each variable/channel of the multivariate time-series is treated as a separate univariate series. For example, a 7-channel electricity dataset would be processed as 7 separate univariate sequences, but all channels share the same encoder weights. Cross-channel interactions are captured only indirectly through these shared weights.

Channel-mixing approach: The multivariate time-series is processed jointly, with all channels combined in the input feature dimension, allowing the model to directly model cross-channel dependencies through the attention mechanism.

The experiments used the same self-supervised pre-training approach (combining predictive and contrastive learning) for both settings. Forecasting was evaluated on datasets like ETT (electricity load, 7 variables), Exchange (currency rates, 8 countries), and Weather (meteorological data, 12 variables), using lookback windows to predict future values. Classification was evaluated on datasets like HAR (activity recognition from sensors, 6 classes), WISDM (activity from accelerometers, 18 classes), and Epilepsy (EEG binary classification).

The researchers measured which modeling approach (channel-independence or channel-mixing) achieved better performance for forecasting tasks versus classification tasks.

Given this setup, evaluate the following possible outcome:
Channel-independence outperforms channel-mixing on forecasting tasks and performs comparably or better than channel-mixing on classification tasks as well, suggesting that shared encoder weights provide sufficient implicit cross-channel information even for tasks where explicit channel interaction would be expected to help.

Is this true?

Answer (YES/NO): NO